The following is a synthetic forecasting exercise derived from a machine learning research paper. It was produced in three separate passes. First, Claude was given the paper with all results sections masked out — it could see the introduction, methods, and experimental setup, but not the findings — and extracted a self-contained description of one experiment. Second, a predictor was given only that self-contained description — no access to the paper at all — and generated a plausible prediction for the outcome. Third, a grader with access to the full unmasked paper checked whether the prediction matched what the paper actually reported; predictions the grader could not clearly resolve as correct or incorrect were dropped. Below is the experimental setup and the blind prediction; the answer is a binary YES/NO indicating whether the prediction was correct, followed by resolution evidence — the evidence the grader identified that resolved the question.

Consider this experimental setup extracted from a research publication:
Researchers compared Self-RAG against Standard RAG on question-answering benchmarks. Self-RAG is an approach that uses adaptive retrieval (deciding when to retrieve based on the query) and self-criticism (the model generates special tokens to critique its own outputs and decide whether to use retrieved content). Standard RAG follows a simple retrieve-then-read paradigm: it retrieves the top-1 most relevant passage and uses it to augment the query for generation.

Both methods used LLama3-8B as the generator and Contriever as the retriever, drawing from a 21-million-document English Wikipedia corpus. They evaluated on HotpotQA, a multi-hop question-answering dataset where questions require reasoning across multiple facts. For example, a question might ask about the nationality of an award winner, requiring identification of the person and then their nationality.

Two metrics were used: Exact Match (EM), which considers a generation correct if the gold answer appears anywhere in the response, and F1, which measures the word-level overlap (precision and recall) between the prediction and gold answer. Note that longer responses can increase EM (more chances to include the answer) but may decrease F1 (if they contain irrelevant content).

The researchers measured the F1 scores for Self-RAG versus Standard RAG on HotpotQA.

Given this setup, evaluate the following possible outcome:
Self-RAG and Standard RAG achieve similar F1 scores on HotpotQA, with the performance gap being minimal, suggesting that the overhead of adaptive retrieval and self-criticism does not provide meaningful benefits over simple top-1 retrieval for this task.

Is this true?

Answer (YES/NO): NO